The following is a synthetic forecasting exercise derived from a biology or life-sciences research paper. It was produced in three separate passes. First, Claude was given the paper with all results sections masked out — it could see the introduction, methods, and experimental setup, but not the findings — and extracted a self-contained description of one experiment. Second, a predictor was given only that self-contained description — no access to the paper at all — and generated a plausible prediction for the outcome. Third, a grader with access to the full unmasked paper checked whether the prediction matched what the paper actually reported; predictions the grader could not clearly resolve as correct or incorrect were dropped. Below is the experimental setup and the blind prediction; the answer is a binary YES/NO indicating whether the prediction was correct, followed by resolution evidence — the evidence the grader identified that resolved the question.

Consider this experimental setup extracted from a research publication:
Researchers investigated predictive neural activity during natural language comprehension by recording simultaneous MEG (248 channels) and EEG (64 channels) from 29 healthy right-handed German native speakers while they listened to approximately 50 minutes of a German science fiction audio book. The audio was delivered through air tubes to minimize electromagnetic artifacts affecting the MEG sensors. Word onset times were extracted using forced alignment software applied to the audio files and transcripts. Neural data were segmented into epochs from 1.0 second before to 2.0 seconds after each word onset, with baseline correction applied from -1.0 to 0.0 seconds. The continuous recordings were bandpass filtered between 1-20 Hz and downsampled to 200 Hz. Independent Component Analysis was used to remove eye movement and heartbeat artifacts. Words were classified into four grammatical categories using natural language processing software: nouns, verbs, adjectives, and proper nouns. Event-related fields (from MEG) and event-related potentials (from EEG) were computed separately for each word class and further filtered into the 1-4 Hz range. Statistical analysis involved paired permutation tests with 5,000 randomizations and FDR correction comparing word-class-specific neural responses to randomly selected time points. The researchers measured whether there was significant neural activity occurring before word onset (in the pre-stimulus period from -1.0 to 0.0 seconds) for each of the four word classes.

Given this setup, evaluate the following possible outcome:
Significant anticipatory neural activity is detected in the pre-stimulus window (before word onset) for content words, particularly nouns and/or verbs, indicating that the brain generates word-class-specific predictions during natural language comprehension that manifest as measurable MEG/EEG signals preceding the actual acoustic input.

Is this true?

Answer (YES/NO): YES